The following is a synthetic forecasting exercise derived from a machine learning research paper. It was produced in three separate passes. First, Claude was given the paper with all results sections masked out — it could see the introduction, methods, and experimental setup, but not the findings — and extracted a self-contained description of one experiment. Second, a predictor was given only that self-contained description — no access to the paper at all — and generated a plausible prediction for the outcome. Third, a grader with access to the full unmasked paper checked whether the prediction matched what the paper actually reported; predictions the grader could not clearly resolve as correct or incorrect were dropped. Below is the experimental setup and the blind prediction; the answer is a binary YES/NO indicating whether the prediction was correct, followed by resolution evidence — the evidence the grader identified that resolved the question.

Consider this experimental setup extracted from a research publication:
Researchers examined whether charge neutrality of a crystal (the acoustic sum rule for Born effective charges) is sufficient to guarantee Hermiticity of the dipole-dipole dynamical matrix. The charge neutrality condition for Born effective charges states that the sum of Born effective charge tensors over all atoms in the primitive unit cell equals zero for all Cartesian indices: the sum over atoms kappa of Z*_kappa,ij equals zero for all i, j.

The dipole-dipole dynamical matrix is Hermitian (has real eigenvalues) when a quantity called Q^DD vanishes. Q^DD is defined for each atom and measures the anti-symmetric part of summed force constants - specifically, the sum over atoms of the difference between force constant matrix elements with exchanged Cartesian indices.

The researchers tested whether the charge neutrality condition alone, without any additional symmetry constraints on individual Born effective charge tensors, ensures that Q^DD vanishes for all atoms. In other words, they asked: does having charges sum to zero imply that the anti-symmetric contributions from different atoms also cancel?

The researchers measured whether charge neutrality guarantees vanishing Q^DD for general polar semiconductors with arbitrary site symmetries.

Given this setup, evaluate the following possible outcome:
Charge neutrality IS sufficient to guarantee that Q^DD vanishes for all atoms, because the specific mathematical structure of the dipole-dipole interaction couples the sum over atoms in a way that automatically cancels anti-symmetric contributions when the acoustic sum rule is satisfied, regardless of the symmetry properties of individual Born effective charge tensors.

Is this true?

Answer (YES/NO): NO